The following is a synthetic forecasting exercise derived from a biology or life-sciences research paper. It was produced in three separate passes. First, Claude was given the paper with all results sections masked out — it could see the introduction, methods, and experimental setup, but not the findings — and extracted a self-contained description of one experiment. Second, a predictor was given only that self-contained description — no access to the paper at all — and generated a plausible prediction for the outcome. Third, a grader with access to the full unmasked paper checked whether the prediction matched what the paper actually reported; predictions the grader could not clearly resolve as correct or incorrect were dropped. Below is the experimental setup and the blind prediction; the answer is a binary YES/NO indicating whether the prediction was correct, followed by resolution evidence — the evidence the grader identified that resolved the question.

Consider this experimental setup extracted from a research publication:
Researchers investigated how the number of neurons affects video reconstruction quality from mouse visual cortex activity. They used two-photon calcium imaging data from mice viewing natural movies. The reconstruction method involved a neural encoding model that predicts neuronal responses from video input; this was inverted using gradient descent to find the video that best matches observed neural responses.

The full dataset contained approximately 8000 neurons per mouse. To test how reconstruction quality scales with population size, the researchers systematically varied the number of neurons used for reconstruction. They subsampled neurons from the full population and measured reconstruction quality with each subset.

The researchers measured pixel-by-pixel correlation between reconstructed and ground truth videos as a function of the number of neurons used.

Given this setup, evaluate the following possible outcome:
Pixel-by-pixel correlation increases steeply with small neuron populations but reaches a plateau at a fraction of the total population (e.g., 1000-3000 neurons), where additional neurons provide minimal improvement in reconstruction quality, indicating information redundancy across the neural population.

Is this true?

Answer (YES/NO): NO